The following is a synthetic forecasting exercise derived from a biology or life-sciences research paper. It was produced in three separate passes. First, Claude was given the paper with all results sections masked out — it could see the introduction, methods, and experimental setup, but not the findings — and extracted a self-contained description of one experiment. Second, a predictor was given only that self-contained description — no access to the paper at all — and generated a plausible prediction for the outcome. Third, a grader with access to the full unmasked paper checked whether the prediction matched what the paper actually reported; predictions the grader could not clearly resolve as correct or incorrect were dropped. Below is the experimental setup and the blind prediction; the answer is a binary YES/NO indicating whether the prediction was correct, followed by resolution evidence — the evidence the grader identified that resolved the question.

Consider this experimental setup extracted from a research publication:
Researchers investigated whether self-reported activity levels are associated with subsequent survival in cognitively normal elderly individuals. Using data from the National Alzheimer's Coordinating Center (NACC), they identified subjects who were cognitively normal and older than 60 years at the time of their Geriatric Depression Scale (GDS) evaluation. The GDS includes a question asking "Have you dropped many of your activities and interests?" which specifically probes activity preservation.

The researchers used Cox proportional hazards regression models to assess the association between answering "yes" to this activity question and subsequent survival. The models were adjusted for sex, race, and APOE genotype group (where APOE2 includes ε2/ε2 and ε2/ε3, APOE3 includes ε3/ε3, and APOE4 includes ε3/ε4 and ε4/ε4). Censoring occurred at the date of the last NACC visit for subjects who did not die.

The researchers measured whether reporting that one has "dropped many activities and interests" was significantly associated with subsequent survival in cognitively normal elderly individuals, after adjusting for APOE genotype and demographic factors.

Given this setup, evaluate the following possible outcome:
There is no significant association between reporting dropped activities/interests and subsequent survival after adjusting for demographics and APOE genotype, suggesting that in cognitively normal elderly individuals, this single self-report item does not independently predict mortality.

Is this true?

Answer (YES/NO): NO